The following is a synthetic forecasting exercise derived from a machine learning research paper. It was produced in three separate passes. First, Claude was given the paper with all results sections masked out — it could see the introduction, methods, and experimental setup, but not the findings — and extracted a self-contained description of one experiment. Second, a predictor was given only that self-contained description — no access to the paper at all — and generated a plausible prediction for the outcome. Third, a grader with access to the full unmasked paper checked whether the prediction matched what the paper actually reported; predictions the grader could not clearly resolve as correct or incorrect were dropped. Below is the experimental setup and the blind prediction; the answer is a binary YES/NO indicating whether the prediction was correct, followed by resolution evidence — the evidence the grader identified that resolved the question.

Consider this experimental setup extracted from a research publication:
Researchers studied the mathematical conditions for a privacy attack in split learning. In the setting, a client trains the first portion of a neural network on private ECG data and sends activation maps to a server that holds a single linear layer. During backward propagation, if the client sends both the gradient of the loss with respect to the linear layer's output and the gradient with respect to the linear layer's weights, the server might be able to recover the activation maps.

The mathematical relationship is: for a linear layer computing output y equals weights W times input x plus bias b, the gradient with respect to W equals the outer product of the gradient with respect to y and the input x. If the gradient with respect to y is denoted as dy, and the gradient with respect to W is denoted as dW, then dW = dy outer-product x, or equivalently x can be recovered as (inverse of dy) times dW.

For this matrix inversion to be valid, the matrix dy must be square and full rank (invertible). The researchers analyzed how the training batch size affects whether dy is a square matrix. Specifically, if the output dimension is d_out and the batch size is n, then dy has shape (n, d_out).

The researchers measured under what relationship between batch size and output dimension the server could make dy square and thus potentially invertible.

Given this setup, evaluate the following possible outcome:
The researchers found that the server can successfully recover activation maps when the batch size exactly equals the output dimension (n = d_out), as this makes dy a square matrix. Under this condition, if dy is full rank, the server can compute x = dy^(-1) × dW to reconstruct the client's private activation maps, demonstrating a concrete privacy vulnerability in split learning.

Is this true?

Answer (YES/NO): YES